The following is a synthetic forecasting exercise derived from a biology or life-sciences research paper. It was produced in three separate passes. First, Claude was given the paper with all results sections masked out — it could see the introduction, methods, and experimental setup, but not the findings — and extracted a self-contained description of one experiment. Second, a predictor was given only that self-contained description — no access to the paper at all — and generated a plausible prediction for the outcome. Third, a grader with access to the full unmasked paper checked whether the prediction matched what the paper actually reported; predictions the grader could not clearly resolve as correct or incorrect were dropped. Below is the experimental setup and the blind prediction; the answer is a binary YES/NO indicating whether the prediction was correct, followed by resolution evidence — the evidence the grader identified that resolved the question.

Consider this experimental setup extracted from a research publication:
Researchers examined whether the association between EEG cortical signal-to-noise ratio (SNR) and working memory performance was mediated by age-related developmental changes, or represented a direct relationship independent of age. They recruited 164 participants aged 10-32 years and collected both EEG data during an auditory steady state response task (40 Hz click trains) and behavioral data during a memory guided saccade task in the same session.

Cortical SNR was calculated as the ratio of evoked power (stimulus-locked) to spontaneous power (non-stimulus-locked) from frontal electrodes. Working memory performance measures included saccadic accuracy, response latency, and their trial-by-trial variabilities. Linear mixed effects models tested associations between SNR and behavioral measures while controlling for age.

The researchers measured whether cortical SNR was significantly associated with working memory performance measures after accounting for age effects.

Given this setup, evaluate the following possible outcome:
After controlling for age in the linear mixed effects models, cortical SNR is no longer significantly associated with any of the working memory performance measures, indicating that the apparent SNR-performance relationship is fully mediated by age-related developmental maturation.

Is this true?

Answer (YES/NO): NO